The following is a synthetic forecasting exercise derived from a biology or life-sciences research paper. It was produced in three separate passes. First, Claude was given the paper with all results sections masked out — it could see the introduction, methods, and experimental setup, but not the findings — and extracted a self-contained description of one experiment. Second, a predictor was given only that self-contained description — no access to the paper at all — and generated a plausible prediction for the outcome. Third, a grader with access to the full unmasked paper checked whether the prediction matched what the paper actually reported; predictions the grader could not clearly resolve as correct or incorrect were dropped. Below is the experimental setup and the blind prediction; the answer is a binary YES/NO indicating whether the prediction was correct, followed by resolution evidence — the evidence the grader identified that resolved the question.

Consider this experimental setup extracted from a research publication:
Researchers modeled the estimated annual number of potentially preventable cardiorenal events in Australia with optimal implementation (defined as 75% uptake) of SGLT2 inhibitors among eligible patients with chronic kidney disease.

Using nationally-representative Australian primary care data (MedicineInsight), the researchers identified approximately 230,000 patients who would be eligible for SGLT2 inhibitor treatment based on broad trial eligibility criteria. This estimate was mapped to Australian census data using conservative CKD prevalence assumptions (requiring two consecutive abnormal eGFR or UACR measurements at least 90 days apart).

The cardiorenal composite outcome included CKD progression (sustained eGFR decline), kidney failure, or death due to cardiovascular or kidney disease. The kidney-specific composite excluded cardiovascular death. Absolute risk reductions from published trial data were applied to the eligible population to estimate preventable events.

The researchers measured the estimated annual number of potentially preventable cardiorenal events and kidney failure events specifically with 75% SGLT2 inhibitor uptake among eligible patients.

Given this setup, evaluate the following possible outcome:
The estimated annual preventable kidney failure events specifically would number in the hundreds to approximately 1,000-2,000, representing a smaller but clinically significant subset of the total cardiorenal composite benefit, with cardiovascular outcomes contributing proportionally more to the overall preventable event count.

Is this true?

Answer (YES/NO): NO